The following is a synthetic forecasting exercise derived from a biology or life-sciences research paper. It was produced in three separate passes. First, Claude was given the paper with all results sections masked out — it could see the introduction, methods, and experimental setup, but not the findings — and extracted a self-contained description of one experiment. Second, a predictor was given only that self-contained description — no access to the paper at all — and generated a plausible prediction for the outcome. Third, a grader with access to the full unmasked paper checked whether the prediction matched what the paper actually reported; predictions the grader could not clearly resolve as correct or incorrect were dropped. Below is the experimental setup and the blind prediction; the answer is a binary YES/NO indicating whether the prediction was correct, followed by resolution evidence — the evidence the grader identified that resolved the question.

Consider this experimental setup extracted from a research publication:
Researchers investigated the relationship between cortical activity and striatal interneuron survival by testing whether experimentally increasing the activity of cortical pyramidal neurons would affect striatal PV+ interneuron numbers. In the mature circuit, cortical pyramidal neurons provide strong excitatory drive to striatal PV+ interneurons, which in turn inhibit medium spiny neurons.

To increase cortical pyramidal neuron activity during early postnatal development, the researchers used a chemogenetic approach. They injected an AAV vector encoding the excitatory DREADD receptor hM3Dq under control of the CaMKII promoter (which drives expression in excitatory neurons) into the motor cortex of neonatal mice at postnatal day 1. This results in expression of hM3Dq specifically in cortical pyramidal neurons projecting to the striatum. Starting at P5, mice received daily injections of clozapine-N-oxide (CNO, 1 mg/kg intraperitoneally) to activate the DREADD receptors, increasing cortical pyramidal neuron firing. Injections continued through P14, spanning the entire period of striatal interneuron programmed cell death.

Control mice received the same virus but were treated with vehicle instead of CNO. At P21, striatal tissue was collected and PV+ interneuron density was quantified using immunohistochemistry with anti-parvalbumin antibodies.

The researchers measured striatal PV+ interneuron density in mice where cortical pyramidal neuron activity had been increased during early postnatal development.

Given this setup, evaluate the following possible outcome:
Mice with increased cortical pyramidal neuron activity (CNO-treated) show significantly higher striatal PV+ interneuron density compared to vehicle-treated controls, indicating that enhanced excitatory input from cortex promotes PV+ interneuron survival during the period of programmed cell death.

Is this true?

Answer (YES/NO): YES